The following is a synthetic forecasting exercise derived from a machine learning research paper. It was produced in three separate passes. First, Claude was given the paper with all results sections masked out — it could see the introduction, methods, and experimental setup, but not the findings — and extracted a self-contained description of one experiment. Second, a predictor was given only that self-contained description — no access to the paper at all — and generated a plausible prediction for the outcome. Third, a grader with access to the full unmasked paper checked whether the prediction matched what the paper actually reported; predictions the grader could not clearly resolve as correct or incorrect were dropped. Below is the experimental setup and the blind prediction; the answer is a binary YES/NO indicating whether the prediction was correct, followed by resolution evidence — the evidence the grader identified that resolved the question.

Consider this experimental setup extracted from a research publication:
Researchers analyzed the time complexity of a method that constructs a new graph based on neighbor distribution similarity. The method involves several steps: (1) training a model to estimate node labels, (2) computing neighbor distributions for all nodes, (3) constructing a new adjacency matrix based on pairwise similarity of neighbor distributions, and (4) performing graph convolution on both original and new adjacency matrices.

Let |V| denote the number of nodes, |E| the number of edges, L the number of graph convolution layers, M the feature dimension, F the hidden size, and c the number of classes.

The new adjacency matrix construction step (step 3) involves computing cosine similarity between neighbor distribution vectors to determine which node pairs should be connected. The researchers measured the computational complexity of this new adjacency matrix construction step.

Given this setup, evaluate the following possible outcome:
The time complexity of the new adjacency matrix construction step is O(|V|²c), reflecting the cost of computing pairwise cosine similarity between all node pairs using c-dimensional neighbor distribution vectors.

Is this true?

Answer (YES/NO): YES